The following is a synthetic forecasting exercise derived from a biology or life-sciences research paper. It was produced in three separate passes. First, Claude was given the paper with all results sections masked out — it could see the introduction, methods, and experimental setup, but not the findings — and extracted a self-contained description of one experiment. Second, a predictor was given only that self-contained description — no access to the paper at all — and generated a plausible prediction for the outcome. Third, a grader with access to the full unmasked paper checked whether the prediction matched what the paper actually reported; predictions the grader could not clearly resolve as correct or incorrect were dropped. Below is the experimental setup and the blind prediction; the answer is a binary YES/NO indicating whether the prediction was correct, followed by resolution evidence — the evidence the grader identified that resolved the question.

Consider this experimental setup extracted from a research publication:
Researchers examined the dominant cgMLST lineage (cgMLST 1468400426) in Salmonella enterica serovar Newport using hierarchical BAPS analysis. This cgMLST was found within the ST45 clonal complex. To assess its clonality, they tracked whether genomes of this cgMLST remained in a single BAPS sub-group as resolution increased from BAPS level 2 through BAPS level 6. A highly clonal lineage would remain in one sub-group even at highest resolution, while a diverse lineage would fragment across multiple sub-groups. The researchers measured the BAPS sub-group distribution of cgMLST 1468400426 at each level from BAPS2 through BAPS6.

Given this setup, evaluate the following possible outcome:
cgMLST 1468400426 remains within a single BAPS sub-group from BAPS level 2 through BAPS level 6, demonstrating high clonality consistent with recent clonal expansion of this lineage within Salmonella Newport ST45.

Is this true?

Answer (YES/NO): YES